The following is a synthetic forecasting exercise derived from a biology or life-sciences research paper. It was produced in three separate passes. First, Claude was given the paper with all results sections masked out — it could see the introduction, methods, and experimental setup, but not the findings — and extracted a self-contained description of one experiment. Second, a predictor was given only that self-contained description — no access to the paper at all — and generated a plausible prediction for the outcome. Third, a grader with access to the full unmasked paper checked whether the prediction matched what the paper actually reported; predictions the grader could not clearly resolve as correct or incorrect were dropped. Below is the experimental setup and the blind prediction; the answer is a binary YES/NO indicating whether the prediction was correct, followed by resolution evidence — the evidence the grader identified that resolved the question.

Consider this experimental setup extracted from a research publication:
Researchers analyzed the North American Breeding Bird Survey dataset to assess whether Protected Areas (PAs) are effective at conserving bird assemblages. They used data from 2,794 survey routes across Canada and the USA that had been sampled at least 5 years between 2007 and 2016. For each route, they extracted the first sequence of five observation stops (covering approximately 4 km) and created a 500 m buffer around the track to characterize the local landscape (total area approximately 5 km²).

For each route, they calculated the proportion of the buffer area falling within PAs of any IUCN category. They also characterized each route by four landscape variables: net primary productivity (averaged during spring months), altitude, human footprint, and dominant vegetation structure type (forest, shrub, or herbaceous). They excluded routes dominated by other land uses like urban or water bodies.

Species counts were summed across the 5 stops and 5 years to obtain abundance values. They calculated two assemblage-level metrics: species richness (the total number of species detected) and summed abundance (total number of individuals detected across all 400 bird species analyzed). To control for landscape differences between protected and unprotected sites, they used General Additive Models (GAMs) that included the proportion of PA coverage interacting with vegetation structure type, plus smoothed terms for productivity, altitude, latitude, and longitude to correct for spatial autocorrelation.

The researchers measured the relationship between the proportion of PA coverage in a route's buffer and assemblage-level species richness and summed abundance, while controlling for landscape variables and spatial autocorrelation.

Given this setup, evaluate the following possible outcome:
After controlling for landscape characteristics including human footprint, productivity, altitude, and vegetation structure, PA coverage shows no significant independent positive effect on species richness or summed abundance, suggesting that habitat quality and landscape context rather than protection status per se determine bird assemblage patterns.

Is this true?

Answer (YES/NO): NO